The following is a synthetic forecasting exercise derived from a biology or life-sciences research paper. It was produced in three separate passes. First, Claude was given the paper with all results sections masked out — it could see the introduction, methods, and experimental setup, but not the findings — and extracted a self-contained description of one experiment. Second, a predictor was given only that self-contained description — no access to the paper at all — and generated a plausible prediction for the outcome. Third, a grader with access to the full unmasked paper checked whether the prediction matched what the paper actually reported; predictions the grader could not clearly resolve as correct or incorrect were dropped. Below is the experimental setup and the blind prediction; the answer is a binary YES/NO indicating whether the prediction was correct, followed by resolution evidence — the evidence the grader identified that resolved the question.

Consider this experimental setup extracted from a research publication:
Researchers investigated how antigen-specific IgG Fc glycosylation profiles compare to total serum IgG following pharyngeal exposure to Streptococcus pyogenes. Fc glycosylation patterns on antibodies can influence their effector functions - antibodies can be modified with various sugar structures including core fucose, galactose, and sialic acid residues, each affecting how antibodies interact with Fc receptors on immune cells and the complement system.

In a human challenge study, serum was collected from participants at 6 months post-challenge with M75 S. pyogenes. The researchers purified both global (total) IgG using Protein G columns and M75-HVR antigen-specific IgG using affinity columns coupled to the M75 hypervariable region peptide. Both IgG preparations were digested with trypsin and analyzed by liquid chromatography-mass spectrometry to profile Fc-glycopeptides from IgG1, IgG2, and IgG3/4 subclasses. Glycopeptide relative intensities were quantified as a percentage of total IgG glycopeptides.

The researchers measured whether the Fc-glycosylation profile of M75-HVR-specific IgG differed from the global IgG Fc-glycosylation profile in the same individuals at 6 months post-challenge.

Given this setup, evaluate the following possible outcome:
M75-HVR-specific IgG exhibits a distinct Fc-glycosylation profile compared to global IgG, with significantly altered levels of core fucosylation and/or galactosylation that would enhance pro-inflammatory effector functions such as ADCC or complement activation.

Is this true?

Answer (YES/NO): NO